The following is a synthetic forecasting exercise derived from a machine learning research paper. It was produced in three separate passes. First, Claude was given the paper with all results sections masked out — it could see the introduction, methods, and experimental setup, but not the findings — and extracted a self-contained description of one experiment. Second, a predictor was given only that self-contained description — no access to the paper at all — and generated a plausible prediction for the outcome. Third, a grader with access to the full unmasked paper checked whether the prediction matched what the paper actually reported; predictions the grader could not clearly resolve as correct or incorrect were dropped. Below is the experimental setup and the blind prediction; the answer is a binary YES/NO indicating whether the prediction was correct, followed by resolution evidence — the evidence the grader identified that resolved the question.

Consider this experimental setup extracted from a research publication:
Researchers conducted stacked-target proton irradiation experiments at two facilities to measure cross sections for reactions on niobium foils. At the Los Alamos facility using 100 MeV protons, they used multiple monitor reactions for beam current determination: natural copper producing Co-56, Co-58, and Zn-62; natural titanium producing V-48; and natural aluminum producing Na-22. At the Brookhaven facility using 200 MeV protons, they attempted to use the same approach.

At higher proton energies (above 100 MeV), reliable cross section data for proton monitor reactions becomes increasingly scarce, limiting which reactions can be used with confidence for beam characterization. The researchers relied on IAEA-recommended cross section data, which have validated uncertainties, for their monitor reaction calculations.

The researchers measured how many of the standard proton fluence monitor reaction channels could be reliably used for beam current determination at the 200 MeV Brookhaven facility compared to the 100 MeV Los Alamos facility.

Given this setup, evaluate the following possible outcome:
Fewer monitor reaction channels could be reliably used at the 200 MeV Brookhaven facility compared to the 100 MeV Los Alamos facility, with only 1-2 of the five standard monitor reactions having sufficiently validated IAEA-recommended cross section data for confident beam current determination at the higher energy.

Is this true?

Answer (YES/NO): YES